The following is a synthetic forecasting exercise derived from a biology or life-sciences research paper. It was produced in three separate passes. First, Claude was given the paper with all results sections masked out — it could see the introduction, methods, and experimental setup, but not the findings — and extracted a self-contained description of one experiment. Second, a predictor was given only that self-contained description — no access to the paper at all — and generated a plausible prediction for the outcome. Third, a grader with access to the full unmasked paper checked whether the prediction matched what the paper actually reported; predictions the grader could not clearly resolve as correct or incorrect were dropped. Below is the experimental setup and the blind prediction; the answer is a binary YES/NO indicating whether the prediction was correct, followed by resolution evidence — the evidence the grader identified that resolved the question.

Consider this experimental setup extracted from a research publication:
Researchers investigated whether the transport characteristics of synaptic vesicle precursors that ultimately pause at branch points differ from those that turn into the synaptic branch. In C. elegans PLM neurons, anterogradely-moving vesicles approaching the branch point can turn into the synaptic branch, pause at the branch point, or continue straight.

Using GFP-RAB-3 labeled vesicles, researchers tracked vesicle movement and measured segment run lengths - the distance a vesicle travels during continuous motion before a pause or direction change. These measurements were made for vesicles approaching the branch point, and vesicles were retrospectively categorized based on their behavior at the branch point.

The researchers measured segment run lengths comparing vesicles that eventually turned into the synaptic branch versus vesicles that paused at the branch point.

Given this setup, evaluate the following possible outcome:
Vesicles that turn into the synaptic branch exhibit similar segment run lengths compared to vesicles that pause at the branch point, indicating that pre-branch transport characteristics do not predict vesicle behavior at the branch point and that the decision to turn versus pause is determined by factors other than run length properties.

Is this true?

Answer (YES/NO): NO